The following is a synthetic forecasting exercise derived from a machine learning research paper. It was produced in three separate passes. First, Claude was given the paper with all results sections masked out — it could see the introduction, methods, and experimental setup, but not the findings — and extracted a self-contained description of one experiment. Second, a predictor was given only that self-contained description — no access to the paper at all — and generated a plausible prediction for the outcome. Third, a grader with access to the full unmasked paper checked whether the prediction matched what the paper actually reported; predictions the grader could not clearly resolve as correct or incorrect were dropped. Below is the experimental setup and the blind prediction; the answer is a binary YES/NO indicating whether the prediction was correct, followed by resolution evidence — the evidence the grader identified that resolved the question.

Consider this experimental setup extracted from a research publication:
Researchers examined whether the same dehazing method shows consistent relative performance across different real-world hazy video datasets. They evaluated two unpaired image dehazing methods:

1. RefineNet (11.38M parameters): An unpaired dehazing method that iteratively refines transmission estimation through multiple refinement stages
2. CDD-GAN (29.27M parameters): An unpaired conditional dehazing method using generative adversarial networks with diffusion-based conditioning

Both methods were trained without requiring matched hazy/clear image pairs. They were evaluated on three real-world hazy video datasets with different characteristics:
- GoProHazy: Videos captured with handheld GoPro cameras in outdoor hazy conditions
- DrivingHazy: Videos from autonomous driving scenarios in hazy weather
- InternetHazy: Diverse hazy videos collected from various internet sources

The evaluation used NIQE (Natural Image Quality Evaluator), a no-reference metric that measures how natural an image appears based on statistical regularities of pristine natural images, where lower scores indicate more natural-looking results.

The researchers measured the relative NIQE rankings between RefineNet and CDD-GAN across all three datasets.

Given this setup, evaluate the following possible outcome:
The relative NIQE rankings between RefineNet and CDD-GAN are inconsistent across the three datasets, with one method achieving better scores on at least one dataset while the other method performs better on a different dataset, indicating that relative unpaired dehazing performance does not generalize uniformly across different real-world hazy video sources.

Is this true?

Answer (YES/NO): NO